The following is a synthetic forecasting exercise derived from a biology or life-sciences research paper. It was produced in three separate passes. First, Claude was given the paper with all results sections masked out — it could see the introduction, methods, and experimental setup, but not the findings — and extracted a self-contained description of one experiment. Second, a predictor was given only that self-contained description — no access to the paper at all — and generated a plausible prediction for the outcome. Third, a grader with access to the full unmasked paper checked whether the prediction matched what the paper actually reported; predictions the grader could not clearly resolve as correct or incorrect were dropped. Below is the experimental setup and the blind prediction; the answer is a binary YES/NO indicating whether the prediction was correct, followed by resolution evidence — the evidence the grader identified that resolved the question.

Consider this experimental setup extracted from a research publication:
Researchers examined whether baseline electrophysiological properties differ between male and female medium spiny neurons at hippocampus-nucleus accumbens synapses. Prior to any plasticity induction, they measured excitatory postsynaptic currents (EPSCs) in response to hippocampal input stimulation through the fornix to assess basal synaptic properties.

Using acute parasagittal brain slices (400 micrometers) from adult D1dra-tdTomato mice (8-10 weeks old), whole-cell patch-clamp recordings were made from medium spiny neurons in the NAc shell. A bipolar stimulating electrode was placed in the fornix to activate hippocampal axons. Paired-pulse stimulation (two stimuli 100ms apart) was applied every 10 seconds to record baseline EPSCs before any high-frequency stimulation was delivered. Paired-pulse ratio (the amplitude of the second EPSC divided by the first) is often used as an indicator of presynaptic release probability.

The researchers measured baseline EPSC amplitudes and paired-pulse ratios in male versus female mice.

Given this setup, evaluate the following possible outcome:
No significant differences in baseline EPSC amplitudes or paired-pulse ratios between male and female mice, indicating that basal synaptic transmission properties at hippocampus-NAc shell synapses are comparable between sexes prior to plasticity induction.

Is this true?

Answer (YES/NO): YES